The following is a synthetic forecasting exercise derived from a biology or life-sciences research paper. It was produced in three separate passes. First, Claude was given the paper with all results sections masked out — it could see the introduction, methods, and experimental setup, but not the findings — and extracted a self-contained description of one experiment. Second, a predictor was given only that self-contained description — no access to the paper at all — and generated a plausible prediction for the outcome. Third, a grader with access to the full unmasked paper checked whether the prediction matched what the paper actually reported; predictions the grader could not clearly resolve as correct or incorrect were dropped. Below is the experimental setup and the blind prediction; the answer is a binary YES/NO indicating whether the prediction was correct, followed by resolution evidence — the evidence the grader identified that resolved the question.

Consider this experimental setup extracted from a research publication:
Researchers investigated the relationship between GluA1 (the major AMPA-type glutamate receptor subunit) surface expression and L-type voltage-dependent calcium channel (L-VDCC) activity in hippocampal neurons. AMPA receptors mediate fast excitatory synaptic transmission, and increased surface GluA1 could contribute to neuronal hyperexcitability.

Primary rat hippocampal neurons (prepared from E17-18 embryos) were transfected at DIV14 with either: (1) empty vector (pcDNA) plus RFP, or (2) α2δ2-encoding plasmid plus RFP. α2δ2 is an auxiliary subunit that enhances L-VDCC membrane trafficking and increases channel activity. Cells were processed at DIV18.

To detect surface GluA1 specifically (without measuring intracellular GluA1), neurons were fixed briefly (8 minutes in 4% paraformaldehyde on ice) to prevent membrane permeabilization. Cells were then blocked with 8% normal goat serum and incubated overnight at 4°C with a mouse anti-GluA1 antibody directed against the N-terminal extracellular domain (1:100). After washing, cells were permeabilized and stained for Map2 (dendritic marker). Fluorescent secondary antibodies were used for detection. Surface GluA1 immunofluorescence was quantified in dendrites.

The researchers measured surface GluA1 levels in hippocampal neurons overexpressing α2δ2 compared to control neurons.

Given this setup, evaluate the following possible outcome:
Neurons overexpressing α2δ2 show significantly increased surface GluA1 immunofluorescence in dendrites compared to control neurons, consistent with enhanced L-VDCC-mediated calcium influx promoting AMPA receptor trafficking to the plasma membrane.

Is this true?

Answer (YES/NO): NO